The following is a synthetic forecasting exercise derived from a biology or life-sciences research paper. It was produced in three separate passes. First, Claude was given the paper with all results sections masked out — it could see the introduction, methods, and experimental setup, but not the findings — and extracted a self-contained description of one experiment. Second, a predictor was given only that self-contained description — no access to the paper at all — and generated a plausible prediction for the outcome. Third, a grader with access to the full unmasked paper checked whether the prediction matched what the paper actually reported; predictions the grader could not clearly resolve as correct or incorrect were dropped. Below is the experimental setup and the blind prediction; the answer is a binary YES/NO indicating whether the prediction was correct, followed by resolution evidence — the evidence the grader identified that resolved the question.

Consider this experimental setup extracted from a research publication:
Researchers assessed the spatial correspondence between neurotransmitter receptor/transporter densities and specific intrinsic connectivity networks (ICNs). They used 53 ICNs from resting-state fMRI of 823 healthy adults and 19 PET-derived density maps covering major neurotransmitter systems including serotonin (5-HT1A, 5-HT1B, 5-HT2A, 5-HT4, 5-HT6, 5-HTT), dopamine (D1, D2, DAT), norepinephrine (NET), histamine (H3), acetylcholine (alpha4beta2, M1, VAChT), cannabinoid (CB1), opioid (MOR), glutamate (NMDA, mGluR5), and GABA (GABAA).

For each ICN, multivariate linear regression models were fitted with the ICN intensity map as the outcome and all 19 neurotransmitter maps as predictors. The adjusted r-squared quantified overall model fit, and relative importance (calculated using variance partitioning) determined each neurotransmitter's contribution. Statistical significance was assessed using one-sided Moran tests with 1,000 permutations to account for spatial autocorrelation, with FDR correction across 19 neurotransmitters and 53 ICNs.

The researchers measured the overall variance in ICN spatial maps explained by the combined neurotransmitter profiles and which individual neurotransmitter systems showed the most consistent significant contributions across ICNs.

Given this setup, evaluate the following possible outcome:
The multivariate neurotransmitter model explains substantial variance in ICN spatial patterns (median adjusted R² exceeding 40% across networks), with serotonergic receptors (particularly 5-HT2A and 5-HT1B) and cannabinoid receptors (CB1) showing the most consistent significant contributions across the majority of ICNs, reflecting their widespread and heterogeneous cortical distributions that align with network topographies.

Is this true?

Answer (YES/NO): NO